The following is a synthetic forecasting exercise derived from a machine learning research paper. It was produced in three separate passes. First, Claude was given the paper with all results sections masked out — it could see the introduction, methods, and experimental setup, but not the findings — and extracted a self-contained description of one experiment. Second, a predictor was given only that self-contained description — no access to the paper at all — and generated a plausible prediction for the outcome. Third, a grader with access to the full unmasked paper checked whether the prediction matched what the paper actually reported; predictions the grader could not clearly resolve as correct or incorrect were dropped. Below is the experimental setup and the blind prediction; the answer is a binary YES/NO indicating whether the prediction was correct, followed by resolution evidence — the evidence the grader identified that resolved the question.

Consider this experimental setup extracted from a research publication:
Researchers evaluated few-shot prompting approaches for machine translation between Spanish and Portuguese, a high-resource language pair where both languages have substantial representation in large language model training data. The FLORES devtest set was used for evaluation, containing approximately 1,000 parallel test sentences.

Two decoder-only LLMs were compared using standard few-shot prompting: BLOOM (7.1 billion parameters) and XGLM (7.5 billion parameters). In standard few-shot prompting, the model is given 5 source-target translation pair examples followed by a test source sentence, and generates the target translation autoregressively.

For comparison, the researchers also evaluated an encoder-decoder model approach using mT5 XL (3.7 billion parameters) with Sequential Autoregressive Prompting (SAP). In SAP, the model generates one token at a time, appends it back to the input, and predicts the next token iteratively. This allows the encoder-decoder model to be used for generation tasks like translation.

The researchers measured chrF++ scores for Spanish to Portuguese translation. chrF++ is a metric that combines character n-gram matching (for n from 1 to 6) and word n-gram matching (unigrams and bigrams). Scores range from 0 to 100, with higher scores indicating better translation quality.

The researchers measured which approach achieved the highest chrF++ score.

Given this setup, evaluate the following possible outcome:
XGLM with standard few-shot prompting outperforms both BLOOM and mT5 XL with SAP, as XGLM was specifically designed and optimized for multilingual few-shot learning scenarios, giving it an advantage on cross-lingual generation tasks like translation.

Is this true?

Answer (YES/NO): NO